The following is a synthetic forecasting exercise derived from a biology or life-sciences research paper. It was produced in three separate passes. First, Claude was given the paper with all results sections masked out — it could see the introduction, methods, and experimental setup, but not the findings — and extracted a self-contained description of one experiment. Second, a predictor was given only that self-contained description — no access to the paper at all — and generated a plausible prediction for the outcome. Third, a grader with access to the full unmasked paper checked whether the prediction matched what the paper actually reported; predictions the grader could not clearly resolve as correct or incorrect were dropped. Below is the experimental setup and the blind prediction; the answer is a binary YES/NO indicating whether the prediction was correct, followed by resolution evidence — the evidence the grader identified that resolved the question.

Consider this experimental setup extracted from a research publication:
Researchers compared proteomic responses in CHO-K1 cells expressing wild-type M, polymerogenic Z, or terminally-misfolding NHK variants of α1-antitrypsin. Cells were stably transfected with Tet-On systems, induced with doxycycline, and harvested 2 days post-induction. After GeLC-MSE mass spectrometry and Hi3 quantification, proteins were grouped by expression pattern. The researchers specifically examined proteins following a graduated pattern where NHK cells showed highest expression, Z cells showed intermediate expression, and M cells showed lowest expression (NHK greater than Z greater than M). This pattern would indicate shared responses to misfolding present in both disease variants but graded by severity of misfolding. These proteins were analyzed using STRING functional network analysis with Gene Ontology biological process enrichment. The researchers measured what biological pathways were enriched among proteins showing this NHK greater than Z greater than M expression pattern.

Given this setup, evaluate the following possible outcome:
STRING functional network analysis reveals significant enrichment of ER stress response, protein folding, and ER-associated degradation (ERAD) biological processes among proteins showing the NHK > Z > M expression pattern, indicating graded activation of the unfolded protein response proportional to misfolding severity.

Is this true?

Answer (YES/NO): NO